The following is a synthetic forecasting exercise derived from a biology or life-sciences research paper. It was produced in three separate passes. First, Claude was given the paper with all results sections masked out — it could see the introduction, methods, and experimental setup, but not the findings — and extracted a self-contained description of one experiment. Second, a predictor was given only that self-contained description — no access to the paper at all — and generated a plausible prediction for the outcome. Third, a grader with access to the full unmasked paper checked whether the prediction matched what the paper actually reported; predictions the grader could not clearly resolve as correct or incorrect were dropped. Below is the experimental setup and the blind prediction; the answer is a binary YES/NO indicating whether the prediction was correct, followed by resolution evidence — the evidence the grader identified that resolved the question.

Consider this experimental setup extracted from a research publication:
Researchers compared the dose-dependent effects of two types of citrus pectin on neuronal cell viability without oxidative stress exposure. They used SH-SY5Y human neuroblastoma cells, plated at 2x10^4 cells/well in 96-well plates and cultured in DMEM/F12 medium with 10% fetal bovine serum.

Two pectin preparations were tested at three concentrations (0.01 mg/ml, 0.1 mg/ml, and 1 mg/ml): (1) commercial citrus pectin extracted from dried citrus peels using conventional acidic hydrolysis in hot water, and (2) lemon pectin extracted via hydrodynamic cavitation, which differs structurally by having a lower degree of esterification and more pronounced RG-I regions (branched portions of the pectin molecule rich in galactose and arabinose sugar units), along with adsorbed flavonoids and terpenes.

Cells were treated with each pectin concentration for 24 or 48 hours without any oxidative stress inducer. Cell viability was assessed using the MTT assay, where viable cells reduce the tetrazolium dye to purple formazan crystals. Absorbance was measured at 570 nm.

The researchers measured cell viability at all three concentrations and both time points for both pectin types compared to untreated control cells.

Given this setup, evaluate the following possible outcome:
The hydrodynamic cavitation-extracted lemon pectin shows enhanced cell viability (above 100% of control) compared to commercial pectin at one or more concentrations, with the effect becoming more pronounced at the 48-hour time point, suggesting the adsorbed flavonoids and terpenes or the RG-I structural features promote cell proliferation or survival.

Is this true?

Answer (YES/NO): NO